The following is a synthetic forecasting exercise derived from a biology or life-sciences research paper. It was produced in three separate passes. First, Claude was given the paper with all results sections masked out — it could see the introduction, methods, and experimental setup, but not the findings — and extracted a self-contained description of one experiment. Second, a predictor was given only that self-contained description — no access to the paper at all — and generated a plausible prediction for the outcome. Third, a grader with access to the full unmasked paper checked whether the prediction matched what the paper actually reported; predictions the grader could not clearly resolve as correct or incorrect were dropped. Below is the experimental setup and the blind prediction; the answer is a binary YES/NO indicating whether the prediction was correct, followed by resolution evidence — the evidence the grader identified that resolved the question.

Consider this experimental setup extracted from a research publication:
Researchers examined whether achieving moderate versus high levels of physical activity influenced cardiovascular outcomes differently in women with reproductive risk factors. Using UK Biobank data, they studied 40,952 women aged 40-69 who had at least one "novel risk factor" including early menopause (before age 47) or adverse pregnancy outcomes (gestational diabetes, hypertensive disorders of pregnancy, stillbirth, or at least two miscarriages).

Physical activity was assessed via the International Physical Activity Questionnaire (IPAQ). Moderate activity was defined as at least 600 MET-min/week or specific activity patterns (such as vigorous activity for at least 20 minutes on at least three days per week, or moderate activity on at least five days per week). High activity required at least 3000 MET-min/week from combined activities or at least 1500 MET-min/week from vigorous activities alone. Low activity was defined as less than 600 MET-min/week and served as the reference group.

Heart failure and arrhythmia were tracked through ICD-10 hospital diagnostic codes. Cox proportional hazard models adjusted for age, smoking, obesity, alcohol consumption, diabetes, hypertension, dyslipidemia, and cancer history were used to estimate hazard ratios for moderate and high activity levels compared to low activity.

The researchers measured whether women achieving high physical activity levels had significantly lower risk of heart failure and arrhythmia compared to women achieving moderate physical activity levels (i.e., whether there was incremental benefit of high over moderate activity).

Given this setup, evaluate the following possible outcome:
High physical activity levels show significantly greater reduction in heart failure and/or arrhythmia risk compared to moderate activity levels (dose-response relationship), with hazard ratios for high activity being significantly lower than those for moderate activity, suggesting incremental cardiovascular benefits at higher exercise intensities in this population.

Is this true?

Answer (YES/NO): NO